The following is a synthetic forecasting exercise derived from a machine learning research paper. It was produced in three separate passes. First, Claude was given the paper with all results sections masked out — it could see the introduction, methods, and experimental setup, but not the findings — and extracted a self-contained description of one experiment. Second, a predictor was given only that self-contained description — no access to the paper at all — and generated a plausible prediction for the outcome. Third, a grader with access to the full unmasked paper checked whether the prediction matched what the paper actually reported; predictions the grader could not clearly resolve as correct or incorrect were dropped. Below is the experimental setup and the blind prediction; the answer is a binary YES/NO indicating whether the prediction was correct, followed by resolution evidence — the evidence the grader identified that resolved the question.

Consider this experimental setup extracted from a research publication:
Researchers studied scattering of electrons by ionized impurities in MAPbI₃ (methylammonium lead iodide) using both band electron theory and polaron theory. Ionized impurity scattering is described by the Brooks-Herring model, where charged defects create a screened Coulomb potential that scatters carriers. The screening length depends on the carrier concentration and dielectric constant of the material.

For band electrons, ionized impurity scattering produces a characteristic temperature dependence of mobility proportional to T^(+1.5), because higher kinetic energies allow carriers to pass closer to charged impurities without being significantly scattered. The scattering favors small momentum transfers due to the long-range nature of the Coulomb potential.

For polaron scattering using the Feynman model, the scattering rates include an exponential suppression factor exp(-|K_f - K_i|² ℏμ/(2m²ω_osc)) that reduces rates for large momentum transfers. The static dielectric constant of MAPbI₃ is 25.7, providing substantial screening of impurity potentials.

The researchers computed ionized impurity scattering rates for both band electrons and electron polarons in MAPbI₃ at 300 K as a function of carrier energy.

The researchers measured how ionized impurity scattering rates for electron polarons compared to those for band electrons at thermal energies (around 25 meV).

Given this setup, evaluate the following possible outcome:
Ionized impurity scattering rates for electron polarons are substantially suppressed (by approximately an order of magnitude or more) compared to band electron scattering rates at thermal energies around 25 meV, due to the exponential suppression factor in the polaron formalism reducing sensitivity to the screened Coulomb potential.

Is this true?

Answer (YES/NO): NO